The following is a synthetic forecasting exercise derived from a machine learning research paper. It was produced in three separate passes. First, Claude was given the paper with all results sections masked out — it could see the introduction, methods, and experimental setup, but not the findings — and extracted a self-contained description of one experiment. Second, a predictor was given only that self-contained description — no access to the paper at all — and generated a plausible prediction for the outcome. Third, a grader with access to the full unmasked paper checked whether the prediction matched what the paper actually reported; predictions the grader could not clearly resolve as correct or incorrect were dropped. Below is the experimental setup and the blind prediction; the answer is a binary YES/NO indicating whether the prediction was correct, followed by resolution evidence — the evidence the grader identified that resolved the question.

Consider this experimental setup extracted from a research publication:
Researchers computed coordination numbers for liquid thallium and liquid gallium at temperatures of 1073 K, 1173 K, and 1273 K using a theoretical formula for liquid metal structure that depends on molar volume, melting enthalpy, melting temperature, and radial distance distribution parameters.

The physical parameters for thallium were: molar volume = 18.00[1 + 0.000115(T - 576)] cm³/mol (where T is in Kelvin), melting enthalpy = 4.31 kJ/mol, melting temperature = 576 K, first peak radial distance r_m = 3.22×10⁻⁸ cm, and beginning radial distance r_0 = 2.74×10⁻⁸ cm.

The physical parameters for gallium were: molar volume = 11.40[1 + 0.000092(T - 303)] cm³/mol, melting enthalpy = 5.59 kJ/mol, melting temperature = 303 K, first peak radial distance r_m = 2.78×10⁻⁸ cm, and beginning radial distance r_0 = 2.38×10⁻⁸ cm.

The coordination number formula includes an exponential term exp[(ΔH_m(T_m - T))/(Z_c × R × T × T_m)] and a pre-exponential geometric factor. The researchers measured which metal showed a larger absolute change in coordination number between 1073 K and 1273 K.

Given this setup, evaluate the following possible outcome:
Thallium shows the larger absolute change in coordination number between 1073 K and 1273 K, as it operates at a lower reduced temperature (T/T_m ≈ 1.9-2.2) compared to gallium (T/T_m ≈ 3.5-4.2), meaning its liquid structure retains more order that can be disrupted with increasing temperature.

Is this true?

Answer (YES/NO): YES